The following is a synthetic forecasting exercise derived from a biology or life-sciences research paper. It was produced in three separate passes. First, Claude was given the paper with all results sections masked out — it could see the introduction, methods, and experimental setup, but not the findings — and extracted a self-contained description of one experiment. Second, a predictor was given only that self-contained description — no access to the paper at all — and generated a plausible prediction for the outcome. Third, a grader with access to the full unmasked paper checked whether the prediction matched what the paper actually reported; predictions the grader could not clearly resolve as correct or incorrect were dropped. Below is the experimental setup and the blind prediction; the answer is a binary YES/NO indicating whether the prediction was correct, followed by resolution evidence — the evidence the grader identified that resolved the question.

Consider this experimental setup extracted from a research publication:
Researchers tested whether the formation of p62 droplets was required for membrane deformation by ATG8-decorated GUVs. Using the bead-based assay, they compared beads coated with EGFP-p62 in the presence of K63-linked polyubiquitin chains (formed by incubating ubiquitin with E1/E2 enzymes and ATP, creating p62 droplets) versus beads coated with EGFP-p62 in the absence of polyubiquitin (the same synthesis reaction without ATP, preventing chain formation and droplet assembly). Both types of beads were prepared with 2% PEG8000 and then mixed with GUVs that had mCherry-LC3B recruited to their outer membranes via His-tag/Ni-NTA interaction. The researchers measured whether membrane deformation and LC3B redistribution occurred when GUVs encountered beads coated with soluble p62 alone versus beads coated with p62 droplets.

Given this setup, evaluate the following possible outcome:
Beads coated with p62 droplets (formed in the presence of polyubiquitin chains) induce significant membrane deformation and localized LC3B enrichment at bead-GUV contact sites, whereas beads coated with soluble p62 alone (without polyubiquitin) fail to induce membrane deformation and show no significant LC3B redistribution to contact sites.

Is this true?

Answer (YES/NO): NO